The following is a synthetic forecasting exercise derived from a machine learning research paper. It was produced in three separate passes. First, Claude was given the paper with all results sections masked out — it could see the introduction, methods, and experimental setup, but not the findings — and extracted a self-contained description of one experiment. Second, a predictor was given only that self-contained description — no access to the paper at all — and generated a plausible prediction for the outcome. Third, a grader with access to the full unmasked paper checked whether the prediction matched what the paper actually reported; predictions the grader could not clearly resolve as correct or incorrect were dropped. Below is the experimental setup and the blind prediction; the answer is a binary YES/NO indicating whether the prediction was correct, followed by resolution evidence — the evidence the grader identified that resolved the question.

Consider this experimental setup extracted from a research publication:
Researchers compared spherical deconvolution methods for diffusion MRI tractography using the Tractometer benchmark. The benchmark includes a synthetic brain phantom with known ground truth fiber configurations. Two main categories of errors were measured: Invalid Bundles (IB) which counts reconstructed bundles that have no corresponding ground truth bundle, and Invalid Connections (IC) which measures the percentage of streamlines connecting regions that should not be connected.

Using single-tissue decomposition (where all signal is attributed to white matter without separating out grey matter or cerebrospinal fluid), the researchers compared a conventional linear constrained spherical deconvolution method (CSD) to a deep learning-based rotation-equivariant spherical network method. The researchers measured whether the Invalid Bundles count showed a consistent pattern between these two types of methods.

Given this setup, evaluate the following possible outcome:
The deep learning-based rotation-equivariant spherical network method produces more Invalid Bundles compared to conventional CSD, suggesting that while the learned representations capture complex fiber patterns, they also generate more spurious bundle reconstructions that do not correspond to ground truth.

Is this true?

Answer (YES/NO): YES